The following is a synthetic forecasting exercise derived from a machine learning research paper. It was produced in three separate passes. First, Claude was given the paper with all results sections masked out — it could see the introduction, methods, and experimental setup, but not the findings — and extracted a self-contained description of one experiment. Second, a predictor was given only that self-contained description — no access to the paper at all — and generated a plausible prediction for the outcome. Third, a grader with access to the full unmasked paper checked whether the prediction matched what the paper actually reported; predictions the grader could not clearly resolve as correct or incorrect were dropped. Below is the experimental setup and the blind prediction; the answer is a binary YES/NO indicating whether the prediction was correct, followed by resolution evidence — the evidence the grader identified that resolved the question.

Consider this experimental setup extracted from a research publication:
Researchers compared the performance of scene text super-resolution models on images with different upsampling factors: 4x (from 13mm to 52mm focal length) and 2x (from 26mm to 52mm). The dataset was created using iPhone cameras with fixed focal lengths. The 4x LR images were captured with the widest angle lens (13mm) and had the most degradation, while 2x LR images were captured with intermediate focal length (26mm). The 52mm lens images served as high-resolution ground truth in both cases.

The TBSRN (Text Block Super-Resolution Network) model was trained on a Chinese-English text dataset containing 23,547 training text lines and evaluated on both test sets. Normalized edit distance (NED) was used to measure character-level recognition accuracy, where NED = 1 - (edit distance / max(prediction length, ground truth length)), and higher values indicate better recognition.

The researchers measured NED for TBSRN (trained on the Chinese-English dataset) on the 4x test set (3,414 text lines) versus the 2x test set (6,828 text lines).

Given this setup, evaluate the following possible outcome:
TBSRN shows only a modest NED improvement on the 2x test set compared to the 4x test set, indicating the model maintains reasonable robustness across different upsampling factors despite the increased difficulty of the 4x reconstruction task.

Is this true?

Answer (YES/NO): NO